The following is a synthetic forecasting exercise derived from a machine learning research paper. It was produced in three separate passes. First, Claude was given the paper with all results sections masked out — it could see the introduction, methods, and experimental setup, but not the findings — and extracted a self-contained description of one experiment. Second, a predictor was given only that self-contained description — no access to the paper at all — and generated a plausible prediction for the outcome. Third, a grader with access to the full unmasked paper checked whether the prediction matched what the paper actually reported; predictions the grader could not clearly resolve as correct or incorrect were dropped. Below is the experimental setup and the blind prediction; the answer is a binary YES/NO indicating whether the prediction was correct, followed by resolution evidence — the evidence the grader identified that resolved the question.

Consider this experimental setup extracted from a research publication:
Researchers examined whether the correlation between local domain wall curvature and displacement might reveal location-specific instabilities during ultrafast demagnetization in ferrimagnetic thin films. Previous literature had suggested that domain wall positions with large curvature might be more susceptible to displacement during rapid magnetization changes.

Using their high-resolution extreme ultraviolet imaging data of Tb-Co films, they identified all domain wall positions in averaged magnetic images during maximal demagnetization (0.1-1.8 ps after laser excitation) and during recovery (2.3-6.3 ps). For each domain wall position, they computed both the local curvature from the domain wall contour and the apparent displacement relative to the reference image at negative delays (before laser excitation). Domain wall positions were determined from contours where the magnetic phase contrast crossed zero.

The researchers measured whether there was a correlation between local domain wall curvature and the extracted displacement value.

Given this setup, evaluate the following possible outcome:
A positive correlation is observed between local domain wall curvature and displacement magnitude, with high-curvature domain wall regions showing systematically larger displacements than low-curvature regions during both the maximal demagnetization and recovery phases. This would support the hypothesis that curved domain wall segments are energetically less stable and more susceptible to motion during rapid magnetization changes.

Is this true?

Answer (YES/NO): NO